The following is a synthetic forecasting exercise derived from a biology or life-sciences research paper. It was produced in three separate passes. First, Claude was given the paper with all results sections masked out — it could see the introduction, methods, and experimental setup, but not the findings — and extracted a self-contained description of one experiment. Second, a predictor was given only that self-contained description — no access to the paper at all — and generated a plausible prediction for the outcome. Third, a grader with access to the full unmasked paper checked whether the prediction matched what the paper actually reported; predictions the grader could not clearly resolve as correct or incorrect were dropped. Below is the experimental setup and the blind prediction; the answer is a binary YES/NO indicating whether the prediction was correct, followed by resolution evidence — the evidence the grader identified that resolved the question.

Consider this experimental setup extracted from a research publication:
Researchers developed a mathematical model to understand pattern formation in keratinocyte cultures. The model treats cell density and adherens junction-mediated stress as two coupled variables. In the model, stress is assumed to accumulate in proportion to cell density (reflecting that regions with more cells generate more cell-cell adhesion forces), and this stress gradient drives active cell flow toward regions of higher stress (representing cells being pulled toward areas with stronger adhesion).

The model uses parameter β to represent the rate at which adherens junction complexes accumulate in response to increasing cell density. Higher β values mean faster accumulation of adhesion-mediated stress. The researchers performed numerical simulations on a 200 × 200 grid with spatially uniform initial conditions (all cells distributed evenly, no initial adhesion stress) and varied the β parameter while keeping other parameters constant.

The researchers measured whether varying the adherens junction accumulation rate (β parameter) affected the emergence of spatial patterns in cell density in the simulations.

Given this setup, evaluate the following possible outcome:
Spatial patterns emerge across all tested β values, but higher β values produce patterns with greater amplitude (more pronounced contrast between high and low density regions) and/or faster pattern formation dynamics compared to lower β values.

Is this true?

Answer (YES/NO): NO